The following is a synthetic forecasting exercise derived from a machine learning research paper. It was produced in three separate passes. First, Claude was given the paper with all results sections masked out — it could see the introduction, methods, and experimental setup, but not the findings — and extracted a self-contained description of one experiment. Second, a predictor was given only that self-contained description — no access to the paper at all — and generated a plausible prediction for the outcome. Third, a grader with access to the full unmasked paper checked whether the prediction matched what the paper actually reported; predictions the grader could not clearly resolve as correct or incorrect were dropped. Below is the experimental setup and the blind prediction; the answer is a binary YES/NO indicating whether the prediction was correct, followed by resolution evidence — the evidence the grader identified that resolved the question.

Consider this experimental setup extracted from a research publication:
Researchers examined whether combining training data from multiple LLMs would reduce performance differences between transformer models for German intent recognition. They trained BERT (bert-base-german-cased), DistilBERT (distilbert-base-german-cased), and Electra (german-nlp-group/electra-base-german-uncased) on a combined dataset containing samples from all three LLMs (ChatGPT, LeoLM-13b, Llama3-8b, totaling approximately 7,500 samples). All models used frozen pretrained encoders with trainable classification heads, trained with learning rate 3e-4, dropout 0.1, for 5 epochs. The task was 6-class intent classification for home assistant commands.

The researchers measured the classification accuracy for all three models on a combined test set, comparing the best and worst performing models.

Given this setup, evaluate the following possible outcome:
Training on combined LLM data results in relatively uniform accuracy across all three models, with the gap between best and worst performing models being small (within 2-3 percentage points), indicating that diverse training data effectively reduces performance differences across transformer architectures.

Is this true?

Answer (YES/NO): YES